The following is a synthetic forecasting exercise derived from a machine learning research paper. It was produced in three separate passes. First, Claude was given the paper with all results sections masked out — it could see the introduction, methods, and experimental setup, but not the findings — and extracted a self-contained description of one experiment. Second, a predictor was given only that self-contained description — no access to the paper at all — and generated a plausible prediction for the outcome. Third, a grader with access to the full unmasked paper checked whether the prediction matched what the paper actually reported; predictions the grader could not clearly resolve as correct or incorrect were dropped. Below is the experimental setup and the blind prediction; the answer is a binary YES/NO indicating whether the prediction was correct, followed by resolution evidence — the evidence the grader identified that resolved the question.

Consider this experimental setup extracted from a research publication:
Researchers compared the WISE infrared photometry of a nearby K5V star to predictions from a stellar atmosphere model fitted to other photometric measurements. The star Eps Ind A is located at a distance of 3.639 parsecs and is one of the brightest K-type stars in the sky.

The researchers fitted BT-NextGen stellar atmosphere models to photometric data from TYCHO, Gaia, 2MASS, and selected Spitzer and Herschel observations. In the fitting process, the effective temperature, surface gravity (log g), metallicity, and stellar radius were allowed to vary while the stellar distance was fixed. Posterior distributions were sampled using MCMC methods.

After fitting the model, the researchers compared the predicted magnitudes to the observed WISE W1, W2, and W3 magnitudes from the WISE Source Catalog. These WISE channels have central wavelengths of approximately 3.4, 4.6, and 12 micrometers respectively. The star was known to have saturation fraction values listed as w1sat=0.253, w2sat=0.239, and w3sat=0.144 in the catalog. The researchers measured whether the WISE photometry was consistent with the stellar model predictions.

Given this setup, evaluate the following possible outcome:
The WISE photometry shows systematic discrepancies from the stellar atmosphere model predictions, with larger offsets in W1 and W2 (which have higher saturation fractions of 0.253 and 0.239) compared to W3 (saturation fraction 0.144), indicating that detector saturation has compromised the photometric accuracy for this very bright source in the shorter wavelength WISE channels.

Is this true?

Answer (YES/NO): NO